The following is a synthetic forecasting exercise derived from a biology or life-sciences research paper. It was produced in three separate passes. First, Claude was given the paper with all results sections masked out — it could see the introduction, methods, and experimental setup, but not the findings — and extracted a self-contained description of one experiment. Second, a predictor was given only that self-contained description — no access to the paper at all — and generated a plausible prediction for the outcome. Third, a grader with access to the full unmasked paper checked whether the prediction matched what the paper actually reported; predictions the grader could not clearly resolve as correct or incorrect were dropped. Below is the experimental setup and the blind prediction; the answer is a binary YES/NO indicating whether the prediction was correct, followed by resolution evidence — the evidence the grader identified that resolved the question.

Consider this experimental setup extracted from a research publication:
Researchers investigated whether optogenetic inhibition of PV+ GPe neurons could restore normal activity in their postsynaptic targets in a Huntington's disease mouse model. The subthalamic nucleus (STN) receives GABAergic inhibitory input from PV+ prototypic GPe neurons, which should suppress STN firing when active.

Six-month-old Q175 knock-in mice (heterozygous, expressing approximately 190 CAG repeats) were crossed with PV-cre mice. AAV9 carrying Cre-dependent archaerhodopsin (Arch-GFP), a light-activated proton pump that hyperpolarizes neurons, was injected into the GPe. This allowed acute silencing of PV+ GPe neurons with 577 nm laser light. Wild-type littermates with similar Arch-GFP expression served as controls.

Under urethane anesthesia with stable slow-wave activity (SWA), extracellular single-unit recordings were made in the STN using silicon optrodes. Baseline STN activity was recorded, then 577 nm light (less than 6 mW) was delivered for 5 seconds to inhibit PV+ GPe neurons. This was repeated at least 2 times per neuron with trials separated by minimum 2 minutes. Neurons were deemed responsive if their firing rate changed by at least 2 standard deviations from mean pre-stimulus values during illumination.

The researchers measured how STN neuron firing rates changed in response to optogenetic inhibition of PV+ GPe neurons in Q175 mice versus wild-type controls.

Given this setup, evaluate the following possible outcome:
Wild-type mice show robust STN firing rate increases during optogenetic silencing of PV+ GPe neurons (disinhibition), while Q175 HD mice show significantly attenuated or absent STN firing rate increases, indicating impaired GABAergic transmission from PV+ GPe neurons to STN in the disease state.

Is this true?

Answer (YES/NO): NO